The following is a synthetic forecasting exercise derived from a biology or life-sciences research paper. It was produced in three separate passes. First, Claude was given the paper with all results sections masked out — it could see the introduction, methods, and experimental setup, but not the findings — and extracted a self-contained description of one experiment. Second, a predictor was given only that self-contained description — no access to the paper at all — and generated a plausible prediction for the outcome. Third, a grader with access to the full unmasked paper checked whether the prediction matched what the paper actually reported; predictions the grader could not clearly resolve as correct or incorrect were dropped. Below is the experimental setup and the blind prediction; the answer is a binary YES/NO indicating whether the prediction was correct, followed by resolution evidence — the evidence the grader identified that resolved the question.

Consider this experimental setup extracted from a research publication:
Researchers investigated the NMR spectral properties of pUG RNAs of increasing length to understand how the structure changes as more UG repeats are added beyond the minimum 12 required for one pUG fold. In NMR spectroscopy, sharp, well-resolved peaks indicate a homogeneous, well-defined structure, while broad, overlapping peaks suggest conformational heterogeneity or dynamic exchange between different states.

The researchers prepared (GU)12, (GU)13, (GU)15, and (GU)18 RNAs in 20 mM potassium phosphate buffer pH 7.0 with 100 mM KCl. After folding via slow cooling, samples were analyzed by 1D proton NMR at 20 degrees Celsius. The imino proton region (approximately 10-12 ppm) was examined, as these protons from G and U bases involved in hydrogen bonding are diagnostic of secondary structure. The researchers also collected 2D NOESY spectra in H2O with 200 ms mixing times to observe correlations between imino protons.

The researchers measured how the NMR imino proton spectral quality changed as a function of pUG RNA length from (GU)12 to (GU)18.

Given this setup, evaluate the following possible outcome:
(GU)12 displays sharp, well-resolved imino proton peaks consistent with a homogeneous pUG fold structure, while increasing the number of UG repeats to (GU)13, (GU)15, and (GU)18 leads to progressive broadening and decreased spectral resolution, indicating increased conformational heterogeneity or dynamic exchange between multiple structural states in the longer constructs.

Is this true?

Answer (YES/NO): YES